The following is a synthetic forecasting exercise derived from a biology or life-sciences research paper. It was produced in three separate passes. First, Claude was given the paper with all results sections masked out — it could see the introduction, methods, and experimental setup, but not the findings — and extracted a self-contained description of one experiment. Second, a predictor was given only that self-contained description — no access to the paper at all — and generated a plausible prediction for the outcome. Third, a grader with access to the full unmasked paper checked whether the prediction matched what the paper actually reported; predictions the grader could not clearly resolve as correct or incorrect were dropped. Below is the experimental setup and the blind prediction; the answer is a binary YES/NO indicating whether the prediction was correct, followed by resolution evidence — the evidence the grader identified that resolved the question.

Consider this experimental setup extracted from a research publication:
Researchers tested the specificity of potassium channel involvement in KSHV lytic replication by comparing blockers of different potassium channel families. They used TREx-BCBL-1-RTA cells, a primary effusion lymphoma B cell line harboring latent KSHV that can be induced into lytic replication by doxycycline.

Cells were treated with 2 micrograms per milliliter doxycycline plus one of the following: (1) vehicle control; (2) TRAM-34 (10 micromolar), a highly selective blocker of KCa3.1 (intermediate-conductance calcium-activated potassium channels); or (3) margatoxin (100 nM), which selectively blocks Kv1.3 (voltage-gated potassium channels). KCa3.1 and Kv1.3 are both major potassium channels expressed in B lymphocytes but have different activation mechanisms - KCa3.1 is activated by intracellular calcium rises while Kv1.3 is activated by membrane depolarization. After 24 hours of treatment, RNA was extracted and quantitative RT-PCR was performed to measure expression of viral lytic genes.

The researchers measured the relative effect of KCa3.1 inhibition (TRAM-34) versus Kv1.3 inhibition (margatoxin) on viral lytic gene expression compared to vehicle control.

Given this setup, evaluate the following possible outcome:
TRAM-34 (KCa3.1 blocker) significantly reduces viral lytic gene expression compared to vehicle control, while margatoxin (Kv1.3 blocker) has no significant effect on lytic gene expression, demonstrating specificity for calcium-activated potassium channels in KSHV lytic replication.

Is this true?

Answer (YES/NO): NO